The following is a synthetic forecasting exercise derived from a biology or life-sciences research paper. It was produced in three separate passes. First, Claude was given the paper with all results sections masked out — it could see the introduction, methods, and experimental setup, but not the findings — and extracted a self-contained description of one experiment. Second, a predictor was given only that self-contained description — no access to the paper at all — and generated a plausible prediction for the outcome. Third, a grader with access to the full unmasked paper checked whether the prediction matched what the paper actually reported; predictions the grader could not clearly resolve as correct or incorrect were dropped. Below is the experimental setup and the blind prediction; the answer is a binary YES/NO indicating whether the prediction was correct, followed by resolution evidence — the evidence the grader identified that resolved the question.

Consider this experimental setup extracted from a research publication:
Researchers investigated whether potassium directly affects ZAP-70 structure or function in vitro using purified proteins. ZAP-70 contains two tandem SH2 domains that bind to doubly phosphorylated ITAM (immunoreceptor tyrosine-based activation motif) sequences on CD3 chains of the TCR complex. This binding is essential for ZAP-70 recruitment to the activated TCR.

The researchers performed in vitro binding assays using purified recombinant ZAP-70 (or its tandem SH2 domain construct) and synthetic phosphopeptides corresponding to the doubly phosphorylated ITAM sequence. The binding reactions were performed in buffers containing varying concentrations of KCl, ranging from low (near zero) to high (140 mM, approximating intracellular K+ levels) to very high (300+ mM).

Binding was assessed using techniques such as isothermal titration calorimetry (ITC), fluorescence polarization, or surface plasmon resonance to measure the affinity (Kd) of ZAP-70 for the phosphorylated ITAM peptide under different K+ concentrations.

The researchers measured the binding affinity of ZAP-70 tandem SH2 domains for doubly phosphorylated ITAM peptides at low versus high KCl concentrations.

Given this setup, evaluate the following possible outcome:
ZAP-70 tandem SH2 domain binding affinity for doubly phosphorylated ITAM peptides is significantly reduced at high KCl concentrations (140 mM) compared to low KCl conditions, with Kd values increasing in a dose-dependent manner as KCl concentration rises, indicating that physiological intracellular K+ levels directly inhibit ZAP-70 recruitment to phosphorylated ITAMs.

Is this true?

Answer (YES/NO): NO